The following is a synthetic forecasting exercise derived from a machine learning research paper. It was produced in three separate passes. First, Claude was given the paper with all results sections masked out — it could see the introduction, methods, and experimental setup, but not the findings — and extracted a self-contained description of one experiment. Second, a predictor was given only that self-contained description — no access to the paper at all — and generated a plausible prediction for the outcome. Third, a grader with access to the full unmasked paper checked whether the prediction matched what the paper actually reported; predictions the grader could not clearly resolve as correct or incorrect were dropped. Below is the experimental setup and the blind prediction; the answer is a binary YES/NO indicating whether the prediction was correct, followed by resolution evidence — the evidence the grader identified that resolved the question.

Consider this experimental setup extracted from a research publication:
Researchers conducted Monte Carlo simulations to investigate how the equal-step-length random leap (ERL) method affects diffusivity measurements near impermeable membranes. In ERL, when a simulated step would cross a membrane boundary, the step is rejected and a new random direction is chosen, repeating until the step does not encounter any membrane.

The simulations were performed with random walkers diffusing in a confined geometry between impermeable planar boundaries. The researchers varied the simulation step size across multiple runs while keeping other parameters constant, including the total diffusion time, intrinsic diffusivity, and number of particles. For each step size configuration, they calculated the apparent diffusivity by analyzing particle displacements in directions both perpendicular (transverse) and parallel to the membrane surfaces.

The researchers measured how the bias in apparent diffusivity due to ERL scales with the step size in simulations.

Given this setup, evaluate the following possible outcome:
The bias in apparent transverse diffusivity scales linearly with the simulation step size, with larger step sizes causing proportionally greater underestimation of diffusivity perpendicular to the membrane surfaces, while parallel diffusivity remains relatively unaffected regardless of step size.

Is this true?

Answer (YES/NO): NO